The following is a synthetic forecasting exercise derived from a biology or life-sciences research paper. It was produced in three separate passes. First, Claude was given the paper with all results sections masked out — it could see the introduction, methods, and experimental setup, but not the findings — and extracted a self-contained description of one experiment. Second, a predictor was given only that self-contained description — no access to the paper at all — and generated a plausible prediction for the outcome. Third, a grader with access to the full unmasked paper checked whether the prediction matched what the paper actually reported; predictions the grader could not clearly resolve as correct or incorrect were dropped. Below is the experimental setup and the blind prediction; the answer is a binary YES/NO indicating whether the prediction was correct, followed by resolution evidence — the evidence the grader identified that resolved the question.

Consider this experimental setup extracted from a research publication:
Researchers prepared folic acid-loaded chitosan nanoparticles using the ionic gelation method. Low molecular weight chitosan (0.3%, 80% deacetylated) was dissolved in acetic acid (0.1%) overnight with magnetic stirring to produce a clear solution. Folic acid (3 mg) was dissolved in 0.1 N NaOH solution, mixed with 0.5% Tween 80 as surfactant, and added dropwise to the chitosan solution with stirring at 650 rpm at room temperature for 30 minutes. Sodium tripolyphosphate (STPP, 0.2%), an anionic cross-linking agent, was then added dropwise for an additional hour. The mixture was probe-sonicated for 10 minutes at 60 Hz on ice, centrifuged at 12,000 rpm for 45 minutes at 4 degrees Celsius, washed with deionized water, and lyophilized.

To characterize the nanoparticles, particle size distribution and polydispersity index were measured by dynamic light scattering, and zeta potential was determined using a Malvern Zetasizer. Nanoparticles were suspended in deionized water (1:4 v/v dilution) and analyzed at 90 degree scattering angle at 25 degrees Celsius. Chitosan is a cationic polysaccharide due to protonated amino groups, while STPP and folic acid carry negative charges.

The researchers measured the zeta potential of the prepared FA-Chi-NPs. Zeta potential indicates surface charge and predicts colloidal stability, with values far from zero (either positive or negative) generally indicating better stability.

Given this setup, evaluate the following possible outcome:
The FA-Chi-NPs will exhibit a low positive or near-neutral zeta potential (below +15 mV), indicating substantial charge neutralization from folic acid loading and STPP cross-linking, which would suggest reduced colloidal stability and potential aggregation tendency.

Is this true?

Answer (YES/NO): NO